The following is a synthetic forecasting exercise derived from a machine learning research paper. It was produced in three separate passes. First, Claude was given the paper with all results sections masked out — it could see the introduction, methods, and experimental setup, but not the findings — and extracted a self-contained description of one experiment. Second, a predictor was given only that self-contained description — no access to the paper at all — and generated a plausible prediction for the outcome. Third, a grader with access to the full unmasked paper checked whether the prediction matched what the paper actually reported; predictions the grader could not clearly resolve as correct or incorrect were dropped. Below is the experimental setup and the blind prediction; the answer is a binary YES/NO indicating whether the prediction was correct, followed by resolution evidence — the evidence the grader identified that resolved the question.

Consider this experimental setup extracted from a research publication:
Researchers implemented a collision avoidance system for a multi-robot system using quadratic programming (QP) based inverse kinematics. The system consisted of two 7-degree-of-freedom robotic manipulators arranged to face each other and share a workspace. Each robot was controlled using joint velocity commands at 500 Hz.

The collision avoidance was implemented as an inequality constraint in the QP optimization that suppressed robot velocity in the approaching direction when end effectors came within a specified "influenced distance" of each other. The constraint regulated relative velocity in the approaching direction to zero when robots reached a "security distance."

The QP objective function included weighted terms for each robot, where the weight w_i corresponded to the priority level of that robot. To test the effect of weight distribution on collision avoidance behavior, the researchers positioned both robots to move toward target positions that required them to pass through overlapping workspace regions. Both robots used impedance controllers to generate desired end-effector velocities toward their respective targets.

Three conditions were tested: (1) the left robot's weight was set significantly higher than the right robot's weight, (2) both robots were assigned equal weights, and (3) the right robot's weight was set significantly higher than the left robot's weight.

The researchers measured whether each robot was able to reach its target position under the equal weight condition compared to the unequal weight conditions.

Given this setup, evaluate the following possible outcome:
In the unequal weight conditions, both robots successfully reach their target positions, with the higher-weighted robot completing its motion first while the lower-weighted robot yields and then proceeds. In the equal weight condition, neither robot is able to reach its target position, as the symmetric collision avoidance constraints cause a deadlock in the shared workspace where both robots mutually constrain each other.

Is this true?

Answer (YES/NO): NO